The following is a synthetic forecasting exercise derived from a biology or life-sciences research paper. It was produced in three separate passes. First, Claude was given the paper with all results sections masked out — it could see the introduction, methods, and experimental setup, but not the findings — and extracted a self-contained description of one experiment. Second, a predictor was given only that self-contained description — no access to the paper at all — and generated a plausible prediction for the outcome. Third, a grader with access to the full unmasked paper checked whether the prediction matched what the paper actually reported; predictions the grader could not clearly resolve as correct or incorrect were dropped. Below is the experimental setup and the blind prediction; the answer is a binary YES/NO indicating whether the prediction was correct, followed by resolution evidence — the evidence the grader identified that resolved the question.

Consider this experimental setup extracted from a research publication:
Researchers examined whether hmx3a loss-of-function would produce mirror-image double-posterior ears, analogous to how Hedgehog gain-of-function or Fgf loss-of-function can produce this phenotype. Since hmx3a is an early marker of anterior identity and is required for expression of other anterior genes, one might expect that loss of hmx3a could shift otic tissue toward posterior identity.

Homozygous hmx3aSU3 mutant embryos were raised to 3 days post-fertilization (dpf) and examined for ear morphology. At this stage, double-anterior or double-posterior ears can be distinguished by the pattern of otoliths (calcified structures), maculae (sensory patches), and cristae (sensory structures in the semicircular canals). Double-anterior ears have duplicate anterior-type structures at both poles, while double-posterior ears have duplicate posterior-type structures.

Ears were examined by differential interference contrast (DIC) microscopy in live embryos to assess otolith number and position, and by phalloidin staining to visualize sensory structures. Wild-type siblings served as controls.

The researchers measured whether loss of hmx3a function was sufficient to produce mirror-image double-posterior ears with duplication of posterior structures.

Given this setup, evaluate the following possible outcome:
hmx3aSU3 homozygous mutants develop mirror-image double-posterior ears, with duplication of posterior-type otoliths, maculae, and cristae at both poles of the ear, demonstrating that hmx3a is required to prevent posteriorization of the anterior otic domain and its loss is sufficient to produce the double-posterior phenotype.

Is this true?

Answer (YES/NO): NO